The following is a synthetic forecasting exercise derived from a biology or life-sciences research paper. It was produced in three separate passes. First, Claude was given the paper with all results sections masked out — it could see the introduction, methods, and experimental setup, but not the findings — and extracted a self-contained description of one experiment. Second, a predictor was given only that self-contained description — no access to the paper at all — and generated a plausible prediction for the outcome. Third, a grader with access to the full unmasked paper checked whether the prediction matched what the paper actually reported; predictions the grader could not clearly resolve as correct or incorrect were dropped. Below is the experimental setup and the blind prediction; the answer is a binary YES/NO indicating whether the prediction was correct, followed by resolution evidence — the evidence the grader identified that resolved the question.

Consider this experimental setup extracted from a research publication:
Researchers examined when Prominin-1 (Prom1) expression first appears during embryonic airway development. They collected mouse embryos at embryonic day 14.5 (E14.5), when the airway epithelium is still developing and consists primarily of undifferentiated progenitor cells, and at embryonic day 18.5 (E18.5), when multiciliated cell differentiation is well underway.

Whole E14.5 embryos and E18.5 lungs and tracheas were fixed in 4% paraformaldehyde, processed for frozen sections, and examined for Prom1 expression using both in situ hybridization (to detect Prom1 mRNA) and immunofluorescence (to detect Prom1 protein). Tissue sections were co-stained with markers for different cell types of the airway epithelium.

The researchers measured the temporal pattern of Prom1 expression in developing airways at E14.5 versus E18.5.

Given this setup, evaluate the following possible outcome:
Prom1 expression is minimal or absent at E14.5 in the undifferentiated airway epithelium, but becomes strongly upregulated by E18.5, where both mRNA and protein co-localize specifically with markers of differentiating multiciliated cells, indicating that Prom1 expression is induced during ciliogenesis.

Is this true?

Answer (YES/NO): NO